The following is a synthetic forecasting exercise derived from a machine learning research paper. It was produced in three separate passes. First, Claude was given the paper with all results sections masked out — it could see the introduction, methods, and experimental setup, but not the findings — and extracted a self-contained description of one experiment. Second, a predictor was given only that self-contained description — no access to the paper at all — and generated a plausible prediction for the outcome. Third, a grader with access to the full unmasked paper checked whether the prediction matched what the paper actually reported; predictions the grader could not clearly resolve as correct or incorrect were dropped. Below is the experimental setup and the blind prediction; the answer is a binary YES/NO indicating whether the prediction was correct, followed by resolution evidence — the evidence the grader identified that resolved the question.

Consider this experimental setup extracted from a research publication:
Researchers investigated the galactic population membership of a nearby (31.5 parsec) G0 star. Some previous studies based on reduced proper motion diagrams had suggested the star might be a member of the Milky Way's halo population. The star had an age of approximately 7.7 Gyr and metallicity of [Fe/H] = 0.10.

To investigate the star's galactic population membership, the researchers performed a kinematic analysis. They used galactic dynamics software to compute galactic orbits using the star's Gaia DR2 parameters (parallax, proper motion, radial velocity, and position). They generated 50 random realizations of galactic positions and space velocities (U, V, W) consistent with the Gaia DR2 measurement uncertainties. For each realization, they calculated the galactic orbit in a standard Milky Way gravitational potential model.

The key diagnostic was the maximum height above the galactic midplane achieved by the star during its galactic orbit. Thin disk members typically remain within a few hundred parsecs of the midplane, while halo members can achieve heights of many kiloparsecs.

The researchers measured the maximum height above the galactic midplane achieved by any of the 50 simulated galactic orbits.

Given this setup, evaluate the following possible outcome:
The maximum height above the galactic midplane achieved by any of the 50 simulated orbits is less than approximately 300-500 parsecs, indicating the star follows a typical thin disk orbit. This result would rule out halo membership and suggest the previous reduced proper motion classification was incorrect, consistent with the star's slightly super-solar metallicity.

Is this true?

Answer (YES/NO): YES